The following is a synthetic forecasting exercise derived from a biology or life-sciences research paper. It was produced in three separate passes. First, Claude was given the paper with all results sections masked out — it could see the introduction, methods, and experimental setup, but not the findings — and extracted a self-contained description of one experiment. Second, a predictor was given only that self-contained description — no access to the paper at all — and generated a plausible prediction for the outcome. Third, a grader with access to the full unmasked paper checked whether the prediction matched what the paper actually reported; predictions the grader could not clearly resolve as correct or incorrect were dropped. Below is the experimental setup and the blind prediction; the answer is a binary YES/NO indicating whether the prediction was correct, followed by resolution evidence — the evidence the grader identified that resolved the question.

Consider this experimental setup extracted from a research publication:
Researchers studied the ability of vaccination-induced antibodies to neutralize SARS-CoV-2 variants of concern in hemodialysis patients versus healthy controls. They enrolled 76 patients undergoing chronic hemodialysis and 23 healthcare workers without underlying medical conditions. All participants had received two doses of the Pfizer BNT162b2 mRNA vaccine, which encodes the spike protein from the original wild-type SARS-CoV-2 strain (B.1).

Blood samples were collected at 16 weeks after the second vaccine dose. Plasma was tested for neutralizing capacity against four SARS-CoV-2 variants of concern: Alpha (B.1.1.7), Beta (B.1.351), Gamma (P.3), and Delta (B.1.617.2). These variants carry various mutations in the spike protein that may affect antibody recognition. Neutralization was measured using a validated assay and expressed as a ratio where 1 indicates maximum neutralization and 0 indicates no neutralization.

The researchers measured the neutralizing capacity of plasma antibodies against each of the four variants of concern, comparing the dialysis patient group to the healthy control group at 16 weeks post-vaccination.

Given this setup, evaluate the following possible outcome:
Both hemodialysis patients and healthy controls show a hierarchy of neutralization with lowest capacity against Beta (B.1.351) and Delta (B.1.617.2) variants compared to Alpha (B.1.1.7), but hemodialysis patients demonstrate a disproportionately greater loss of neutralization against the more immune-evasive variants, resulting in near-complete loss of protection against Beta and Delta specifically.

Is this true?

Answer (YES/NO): NO